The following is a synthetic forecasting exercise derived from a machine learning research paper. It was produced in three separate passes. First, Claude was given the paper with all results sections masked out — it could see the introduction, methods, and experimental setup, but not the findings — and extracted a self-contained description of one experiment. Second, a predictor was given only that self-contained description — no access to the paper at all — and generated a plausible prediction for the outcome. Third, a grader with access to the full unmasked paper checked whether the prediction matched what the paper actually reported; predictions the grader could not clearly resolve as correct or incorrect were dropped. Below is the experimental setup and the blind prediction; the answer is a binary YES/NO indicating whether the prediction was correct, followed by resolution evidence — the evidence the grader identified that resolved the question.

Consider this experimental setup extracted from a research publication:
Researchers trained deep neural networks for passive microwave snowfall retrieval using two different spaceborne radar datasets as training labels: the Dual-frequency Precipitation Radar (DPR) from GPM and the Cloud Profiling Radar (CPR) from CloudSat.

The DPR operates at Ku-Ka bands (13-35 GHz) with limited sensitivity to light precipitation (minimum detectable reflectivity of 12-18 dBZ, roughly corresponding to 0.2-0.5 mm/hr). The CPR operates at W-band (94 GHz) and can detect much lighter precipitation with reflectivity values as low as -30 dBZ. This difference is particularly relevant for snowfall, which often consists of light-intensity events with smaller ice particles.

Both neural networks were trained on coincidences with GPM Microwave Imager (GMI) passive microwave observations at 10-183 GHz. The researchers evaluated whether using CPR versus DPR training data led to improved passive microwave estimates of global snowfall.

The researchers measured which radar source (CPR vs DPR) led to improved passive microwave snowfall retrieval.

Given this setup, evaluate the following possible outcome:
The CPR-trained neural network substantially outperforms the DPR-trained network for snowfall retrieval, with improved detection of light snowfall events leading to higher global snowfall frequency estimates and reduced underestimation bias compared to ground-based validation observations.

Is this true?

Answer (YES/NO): NO